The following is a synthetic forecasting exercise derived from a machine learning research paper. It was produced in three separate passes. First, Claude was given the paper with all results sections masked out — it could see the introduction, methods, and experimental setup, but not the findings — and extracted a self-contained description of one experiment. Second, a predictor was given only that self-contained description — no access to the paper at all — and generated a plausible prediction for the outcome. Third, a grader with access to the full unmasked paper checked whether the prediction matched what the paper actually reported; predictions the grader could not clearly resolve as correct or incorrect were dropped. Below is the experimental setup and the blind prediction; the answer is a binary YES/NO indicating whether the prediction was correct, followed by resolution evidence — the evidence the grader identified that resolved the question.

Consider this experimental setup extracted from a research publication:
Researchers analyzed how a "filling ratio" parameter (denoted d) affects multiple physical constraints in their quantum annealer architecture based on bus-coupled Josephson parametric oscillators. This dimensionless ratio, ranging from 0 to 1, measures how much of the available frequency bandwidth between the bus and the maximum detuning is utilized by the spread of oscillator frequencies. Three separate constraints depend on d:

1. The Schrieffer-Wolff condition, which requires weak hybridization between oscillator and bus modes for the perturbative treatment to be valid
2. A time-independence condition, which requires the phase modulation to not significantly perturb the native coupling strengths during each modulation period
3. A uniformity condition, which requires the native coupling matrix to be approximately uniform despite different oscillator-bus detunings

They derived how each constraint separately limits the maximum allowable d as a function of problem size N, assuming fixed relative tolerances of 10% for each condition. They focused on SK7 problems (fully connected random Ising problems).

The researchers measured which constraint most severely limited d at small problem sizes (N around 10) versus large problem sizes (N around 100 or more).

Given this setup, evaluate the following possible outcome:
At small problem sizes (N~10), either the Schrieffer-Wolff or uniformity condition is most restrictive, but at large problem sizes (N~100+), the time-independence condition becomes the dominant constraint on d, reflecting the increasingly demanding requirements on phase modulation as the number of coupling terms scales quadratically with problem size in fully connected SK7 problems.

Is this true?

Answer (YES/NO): NO